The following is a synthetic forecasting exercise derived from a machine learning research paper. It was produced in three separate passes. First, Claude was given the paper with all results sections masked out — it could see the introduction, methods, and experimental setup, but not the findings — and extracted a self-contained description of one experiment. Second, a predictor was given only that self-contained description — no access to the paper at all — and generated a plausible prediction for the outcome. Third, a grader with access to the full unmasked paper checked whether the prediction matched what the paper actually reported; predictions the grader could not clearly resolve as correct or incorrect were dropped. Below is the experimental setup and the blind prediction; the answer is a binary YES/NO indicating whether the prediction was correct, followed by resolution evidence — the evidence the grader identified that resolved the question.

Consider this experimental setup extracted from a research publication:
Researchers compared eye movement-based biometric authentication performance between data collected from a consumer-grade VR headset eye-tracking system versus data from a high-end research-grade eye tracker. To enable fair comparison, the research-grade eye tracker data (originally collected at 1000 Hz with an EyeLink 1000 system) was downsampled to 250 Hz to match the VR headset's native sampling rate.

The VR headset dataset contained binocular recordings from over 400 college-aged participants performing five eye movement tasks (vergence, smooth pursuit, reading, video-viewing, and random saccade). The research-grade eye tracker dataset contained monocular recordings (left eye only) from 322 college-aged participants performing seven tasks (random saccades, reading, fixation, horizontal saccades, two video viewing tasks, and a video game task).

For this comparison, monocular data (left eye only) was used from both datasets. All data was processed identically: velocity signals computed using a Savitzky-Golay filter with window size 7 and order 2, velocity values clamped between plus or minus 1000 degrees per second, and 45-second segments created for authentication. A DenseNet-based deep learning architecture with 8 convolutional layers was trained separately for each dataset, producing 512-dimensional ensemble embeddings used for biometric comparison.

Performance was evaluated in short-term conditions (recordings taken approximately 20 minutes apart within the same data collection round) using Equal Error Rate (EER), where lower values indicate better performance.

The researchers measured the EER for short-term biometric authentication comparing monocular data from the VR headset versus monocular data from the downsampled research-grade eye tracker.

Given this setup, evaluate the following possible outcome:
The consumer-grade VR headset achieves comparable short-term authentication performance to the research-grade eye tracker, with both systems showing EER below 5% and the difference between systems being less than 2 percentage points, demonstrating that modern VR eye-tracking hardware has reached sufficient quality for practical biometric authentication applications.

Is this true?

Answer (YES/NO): NO